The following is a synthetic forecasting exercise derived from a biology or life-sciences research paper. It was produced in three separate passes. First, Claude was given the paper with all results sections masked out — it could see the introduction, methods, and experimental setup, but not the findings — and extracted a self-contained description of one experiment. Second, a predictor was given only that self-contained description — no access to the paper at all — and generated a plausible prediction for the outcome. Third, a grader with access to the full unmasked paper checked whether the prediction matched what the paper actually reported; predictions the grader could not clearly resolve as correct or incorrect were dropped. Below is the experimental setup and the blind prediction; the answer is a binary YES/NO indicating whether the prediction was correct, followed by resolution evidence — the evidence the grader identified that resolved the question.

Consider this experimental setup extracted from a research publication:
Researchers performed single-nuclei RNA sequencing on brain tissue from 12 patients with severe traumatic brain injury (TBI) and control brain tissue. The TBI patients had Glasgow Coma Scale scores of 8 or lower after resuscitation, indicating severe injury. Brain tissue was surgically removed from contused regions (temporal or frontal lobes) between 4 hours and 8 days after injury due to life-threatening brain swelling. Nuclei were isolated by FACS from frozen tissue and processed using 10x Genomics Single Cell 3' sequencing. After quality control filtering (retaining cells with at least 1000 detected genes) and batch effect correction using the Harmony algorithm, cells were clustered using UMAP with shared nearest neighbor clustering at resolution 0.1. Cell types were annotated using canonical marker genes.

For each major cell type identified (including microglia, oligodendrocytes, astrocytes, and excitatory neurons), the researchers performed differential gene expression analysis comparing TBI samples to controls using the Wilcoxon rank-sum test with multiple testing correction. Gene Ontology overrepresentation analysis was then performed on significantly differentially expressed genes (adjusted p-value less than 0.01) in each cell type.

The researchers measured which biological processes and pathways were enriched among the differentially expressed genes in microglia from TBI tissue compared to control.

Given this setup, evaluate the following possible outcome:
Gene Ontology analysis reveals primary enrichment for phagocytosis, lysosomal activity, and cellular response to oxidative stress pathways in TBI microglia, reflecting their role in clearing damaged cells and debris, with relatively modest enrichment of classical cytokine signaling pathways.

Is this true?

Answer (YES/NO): NO